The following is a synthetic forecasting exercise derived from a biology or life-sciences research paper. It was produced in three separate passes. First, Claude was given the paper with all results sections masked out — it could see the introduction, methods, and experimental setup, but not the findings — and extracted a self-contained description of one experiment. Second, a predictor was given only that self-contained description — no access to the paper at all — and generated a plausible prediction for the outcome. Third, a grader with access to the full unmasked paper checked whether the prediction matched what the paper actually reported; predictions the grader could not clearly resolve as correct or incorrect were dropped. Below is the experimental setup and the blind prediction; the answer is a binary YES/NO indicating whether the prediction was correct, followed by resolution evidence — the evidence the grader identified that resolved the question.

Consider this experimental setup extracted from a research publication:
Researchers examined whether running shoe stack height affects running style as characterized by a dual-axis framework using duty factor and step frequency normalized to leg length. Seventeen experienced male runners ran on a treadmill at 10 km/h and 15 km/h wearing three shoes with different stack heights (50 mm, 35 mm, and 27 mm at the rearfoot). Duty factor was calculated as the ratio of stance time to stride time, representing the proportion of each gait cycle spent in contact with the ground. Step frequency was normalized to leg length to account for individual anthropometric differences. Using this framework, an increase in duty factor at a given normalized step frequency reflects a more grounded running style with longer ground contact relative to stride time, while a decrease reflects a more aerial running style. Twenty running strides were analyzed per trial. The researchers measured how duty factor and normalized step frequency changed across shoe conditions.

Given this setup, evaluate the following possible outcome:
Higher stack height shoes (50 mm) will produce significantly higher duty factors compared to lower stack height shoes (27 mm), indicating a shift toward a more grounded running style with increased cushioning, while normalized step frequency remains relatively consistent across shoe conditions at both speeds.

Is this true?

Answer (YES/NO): NO